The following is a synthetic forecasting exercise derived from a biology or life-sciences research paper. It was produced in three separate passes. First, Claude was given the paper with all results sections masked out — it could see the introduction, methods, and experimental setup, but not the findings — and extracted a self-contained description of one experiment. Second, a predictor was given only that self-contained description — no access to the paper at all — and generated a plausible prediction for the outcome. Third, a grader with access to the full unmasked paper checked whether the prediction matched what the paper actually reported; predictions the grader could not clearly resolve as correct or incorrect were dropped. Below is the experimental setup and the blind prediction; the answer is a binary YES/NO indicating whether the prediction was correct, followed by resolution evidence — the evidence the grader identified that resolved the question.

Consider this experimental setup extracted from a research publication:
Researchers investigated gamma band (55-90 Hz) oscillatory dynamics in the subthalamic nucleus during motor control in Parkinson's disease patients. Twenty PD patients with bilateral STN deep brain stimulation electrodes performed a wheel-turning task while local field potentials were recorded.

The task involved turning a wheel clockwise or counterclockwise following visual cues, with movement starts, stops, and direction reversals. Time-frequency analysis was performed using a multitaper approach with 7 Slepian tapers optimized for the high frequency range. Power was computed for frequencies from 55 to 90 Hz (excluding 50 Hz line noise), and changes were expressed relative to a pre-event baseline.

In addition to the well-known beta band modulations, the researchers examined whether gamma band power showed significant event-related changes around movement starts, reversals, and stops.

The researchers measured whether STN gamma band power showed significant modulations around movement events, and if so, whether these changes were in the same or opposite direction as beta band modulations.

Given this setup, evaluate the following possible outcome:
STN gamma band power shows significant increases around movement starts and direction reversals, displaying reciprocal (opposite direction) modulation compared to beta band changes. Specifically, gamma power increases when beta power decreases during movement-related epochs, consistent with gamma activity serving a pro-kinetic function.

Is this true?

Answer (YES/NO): NO